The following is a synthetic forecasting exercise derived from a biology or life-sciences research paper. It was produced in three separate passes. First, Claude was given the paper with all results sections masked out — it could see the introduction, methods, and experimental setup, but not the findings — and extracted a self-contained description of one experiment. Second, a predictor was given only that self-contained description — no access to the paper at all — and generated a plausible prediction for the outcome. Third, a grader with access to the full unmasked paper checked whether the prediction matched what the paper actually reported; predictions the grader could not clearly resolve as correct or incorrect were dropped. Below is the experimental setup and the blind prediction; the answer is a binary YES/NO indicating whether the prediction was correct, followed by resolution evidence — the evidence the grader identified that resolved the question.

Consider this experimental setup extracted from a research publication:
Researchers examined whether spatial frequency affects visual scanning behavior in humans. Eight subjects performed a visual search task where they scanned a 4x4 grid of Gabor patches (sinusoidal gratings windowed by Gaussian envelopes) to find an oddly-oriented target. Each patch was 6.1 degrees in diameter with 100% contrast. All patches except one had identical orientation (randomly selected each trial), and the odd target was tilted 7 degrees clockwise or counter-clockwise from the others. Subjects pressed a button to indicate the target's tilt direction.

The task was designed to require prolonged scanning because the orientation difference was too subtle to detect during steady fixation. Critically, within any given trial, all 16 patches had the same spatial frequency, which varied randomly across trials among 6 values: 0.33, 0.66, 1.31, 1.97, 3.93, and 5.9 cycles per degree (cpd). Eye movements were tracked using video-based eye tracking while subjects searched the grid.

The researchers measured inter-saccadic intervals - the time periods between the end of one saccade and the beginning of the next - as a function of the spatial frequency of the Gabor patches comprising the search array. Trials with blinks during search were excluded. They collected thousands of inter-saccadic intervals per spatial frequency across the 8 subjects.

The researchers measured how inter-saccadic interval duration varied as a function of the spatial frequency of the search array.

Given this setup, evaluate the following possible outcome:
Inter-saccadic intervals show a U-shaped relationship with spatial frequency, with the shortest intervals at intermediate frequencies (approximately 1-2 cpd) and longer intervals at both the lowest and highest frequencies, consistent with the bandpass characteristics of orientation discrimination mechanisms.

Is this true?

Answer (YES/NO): NO